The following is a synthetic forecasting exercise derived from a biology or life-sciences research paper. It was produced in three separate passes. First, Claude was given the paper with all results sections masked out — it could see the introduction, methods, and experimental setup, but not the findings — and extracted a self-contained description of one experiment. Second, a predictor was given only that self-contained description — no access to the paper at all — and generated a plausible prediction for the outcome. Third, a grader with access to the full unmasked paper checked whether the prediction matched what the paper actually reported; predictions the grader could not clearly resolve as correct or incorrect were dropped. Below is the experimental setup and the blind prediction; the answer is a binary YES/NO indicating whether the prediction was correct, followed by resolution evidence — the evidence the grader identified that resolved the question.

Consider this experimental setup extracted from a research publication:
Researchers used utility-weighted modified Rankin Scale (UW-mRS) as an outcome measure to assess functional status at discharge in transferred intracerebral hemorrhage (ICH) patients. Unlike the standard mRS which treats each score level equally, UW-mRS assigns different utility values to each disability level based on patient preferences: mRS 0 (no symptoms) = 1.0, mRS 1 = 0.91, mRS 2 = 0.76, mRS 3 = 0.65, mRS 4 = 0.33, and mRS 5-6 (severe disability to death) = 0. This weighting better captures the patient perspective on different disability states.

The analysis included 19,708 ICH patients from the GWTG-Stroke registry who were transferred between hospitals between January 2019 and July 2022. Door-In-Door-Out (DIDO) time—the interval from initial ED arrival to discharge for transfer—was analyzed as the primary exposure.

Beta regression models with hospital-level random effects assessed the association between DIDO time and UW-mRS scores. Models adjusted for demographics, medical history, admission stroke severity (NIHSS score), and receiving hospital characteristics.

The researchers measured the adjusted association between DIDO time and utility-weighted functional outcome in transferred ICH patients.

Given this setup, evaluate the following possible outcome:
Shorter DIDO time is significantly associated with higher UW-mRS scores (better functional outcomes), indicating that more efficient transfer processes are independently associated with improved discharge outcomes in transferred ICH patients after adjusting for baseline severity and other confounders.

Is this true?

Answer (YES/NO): NO